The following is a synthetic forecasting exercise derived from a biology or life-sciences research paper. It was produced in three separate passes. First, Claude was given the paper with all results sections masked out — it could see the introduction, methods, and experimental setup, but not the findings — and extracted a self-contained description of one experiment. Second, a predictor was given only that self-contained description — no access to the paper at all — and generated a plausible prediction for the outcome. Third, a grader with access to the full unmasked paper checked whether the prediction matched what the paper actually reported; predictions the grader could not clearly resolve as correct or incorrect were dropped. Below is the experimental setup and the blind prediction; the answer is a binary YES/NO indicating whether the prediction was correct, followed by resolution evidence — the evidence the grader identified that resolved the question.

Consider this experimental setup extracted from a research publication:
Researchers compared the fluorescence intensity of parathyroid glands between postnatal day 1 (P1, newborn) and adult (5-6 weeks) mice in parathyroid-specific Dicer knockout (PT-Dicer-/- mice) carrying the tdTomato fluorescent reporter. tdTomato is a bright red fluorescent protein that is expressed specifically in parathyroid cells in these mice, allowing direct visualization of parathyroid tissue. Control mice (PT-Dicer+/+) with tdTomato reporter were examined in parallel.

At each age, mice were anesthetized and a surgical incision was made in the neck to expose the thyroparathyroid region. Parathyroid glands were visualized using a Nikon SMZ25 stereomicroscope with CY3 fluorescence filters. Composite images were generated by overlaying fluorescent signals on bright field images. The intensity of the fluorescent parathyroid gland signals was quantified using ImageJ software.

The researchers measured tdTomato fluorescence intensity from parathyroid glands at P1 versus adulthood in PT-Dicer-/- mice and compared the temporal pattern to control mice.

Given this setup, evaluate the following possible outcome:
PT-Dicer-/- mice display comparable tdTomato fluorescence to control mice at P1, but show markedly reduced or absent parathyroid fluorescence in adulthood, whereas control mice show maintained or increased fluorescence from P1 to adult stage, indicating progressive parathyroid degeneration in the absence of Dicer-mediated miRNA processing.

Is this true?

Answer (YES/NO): NO